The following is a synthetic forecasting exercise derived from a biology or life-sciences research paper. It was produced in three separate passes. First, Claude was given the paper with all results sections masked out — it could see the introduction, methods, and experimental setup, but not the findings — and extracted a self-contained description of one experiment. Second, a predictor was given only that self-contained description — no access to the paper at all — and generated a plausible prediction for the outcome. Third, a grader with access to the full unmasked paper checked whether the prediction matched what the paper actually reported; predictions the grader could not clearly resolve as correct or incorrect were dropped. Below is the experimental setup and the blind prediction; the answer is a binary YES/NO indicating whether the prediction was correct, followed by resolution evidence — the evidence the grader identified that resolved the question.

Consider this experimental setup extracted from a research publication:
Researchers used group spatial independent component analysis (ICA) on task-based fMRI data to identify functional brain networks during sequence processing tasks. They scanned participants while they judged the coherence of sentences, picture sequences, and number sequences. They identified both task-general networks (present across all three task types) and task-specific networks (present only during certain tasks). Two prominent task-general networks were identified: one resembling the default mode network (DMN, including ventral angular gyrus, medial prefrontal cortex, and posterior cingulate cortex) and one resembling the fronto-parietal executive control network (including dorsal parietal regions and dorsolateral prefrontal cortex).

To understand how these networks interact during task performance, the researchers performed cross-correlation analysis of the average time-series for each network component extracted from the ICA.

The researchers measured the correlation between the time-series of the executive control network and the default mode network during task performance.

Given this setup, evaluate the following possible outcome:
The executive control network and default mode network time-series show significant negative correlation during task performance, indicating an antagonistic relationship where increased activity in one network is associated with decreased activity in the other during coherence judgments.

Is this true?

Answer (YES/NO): YES